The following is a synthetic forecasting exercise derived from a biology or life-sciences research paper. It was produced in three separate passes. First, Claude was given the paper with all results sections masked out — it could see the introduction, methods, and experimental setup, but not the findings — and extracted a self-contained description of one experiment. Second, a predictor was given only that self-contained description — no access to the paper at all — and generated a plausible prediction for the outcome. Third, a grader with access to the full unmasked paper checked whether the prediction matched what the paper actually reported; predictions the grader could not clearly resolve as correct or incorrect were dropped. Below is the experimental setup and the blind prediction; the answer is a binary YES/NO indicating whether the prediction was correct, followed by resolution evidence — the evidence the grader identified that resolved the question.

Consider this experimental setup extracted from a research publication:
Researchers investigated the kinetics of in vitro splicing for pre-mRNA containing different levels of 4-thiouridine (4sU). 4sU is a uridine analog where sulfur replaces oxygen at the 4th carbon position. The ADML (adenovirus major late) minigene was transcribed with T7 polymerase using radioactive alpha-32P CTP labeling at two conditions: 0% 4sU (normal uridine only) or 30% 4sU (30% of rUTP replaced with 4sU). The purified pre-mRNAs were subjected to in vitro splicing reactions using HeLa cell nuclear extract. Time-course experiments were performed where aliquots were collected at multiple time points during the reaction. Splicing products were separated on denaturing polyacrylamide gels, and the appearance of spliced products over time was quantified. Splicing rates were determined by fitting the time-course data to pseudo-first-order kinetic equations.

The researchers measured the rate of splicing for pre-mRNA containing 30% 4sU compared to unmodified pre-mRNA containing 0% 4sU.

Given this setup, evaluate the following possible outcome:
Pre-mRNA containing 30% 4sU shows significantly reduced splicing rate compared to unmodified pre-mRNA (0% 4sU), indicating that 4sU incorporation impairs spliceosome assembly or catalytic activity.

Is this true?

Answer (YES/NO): NO